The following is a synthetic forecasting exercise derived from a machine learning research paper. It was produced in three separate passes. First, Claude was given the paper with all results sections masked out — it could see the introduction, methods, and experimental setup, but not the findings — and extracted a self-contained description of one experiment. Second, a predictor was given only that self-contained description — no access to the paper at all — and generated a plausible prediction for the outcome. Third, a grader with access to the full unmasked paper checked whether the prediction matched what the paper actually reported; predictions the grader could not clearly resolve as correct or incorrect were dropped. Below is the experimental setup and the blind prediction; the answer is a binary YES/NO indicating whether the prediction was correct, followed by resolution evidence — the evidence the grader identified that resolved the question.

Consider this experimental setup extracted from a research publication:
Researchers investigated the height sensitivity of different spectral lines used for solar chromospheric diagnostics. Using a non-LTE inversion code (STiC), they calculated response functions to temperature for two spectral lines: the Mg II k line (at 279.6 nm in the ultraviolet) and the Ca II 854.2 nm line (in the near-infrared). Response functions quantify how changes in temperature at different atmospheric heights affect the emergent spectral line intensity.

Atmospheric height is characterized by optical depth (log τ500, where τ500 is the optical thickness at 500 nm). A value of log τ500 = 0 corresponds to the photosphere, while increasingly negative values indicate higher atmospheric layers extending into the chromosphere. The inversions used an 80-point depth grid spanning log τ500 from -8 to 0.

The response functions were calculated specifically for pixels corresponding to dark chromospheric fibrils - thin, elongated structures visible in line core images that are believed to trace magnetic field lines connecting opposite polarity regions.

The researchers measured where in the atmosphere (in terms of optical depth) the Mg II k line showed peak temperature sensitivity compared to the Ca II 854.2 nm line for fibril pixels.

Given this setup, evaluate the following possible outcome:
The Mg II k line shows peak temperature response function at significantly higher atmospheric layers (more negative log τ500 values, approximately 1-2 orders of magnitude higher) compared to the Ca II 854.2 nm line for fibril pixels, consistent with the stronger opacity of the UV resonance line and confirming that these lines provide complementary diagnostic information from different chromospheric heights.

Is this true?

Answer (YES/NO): NO